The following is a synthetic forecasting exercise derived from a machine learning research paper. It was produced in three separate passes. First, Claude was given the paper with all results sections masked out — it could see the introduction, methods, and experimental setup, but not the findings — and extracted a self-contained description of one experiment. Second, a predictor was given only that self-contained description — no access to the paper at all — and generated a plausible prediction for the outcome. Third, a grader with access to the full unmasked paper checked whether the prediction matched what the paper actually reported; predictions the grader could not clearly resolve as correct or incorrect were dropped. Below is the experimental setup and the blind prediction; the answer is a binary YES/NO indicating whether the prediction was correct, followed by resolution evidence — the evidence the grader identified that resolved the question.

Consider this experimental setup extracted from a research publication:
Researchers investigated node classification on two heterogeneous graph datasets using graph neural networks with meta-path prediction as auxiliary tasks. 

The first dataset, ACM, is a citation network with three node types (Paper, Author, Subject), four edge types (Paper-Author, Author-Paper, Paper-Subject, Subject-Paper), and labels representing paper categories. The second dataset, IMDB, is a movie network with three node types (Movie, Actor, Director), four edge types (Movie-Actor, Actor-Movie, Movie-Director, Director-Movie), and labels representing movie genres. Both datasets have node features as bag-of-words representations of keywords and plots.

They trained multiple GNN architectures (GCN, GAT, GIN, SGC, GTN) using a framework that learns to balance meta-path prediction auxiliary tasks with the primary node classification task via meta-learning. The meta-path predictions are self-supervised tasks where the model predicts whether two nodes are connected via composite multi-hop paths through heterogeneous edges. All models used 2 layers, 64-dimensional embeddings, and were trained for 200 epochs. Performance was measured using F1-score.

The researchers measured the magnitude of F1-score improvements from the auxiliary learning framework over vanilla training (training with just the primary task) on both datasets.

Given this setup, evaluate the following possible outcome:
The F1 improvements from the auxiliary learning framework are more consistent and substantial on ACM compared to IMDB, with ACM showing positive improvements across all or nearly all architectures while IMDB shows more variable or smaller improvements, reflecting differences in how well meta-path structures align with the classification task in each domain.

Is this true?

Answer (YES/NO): NO